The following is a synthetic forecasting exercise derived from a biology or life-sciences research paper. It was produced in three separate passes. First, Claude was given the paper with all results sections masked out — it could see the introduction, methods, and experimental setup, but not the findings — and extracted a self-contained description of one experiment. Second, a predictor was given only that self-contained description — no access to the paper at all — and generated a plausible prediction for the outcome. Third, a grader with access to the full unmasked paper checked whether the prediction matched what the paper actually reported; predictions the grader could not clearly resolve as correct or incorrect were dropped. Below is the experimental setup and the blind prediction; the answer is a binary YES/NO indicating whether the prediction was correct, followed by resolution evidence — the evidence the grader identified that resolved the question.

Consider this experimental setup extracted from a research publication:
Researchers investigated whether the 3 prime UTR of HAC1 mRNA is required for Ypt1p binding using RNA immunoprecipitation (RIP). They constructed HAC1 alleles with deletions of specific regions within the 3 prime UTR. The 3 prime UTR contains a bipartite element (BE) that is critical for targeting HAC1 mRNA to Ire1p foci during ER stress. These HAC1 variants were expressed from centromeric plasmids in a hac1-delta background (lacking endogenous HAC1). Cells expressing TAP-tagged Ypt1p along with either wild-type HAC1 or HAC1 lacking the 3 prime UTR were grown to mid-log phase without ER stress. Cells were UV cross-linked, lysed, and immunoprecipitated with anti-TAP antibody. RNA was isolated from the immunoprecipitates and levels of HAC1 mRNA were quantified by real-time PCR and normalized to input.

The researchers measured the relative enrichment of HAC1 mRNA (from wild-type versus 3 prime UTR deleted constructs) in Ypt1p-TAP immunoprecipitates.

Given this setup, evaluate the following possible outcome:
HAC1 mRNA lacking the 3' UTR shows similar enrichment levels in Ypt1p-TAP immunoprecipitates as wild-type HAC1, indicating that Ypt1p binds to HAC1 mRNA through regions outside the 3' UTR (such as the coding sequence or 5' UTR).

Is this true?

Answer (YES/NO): NO